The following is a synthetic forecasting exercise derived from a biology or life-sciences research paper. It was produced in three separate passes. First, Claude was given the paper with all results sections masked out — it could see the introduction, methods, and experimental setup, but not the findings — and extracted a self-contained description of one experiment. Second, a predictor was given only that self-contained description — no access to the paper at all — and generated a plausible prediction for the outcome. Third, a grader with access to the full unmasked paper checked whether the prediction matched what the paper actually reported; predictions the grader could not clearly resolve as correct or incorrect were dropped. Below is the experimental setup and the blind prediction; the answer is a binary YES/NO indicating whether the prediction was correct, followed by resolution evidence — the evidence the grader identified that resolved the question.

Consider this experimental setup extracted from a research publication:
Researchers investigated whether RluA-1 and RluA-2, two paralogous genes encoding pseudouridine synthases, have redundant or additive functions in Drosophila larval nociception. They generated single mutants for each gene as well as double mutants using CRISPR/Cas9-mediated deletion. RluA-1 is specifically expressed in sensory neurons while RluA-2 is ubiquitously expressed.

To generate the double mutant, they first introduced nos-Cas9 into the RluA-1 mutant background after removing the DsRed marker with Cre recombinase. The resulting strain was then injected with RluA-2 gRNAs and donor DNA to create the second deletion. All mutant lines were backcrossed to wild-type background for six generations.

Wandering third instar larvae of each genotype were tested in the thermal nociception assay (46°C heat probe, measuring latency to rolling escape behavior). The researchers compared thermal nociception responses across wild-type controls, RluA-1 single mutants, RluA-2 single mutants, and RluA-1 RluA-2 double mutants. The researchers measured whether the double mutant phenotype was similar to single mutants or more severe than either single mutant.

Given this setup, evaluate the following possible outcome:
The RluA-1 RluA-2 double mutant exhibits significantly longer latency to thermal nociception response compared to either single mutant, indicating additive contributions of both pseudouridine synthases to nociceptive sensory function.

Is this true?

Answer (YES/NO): NO